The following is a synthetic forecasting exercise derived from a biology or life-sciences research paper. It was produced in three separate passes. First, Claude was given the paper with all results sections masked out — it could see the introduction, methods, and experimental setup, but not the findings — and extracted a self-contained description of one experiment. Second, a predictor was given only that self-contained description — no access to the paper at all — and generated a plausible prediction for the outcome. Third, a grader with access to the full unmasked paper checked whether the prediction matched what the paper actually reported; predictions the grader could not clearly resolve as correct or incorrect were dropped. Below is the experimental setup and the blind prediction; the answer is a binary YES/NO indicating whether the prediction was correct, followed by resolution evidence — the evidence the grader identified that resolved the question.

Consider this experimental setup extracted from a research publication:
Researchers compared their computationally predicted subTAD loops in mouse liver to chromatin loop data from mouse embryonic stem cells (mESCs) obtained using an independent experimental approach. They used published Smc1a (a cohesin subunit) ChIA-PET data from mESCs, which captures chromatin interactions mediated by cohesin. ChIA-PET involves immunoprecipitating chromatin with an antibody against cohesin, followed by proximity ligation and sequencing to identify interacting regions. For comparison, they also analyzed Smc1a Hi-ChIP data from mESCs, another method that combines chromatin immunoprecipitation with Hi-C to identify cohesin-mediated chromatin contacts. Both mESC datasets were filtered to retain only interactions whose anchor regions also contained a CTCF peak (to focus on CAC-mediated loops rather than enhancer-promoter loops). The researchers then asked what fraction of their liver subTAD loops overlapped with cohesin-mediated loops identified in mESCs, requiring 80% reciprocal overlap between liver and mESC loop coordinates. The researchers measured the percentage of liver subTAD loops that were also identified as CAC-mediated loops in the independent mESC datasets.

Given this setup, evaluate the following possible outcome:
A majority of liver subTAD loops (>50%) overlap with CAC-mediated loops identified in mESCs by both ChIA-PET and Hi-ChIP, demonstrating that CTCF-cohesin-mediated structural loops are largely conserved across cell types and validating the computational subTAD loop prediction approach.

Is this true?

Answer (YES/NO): YES